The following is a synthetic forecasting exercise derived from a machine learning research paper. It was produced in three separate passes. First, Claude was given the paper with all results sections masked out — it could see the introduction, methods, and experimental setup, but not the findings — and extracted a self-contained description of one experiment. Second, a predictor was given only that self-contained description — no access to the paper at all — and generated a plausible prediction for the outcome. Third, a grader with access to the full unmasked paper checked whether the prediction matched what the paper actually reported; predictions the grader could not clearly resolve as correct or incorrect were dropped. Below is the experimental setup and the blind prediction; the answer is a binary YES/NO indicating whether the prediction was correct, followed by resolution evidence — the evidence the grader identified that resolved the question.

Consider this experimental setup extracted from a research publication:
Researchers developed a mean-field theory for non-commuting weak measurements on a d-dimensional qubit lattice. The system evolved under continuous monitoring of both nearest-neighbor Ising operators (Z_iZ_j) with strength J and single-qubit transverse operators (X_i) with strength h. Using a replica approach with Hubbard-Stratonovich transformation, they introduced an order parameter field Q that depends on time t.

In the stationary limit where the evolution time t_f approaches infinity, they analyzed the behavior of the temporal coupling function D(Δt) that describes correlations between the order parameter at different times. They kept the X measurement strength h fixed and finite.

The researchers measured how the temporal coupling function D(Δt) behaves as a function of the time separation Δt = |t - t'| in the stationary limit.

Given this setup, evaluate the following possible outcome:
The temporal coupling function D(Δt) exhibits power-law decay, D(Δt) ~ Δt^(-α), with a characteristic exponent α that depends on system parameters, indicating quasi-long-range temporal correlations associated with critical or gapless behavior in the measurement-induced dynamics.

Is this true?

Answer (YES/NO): NO